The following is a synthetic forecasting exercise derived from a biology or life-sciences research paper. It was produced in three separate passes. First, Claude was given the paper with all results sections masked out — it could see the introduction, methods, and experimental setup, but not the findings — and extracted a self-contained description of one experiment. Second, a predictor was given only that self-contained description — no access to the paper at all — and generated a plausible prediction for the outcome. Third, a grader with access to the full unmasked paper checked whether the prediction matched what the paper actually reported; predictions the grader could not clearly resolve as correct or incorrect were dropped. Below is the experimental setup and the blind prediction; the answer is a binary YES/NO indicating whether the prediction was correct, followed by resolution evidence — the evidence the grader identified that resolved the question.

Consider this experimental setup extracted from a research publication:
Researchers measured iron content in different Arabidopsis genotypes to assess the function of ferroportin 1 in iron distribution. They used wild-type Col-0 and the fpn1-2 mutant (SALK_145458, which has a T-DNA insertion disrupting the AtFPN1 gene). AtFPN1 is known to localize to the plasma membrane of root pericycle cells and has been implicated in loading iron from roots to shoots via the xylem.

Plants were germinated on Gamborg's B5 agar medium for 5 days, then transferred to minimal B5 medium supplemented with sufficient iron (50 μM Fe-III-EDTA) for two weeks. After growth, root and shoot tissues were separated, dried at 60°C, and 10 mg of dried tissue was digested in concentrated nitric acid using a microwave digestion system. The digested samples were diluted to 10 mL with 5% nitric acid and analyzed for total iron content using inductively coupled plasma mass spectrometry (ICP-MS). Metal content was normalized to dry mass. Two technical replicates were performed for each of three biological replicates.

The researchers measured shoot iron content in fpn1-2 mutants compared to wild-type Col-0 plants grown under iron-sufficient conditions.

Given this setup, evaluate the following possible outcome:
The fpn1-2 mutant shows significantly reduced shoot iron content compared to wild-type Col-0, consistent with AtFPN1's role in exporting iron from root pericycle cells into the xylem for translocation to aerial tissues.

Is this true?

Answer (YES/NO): YES